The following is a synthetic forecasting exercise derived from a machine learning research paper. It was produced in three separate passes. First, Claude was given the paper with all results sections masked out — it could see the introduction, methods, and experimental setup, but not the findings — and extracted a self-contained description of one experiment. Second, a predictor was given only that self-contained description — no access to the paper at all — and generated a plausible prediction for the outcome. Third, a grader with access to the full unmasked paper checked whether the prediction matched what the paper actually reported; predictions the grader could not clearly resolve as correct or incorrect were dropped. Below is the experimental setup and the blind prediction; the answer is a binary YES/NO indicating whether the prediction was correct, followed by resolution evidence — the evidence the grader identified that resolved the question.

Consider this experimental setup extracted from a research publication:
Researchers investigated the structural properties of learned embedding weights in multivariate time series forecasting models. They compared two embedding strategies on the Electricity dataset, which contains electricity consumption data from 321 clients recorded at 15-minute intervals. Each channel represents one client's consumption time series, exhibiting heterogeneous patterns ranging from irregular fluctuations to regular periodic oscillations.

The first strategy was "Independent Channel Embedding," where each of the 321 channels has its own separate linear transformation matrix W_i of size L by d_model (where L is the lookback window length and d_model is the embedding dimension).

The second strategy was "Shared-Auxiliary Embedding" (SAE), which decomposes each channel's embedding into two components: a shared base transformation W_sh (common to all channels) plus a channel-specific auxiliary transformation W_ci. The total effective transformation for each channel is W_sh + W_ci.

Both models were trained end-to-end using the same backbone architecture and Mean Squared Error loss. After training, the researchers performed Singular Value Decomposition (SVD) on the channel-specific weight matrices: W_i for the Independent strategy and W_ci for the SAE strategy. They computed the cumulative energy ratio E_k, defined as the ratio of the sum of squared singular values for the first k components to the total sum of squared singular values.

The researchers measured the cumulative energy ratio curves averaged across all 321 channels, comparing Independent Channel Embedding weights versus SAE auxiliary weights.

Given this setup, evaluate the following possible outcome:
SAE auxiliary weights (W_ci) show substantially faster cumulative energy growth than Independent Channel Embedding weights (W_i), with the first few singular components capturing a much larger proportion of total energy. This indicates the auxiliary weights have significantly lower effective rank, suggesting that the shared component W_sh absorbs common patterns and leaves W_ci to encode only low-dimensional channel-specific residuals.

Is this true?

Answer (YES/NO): YES